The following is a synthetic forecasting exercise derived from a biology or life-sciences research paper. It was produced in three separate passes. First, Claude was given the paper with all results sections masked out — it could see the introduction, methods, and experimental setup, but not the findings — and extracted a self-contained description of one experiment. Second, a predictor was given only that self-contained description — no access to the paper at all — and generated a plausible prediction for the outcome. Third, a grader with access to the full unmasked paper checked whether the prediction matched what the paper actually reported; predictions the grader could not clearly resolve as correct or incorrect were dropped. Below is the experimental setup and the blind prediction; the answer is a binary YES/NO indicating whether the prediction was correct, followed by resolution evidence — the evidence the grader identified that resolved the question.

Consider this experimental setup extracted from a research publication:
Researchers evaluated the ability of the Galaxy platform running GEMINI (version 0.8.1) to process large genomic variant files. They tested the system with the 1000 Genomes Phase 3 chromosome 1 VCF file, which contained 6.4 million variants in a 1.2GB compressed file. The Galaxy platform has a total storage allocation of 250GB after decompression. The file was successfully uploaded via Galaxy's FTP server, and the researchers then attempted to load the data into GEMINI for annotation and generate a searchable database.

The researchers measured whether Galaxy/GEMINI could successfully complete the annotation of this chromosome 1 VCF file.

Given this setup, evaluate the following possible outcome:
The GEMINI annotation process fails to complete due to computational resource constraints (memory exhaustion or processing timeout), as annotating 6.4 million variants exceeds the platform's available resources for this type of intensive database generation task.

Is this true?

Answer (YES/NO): YES